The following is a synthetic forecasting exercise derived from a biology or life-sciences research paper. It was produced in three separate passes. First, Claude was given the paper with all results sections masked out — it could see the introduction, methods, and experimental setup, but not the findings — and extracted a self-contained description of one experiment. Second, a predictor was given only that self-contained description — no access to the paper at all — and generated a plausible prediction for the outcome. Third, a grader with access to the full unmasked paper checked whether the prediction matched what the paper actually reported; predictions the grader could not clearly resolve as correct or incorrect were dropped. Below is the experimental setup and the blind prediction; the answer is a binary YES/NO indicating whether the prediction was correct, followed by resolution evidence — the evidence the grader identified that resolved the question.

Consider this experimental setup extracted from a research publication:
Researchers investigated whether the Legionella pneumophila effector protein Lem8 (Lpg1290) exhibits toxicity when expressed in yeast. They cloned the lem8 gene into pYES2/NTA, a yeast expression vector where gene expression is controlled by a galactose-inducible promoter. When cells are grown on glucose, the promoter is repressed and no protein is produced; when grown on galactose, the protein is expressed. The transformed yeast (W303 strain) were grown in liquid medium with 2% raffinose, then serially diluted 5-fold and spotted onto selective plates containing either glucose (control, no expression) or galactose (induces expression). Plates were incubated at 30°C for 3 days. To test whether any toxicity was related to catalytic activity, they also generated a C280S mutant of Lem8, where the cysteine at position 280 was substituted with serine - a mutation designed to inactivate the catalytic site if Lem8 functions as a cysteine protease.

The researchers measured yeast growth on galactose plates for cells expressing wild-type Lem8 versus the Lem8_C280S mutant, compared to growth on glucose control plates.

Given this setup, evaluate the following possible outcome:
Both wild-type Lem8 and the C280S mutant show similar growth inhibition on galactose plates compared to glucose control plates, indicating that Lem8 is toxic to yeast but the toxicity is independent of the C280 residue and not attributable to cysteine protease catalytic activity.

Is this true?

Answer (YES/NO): NO